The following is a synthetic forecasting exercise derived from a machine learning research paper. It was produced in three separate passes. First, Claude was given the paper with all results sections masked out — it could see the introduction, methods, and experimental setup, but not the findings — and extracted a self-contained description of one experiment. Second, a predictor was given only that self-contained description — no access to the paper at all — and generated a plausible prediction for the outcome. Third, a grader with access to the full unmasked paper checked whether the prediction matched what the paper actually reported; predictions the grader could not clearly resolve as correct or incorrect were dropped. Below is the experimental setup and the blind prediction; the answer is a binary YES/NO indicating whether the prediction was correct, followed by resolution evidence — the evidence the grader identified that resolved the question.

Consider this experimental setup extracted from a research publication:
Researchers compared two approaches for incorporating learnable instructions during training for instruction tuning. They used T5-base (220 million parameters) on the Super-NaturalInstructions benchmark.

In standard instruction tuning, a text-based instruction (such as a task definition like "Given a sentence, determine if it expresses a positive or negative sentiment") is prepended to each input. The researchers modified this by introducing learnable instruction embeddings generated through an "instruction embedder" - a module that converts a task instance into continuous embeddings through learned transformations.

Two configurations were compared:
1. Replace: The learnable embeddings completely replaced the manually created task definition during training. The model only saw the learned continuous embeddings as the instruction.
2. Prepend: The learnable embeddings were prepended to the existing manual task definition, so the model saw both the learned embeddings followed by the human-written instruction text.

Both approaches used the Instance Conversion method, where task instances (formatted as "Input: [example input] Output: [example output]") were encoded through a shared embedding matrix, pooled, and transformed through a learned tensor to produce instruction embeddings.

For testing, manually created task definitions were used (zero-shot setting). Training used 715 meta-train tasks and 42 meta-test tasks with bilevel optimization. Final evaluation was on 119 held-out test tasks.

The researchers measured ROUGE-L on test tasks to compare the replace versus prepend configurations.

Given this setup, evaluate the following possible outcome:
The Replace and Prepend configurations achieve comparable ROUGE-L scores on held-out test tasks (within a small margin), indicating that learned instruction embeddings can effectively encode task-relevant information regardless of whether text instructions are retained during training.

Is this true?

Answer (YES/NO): NO